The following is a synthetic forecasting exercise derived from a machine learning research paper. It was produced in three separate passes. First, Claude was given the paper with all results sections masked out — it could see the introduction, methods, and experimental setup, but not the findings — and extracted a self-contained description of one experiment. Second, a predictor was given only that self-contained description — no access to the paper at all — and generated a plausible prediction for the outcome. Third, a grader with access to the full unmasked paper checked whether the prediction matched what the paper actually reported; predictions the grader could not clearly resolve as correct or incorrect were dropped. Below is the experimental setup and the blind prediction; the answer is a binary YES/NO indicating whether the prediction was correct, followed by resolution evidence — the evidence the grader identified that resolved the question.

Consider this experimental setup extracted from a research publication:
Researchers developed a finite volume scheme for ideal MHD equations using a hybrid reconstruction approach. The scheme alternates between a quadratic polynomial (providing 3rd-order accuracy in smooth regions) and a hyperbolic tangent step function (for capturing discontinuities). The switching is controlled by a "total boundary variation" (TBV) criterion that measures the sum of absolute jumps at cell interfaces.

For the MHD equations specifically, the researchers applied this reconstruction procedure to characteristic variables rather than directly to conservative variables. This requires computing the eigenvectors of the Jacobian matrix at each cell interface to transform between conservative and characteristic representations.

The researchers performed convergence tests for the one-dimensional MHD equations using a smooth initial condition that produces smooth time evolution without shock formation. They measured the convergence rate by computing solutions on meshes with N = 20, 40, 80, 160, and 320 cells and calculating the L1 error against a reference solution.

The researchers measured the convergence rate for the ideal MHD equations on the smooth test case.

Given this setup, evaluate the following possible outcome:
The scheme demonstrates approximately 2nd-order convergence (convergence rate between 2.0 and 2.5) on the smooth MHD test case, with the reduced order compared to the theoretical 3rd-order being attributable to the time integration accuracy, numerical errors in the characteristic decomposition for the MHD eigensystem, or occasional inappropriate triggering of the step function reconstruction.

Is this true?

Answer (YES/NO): NO